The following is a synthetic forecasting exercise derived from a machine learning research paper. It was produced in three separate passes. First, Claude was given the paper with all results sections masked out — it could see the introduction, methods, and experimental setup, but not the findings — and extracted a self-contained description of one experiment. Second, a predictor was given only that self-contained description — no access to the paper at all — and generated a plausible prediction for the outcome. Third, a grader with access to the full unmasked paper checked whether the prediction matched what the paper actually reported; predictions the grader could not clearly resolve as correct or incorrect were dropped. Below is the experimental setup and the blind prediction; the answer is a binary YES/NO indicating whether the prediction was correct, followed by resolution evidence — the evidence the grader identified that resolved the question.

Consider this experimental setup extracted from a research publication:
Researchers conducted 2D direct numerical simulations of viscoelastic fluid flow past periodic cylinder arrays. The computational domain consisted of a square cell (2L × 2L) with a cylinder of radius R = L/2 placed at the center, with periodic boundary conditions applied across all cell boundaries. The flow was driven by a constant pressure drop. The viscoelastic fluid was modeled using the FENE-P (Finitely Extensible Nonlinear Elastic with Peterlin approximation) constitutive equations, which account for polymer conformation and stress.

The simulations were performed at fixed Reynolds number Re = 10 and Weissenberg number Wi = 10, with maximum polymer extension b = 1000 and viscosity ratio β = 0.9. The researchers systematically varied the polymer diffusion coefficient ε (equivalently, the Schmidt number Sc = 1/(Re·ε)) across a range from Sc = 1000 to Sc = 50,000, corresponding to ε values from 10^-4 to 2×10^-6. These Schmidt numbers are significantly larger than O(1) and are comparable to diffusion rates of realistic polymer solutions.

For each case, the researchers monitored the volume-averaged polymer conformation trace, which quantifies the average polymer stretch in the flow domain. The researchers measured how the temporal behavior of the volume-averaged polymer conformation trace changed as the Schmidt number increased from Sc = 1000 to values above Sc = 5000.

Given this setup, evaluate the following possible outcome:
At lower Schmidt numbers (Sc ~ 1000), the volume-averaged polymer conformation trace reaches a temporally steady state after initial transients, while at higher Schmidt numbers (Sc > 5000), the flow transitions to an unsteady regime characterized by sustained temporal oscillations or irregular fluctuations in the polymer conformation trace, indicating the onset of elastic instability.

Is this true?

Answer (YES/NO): YES